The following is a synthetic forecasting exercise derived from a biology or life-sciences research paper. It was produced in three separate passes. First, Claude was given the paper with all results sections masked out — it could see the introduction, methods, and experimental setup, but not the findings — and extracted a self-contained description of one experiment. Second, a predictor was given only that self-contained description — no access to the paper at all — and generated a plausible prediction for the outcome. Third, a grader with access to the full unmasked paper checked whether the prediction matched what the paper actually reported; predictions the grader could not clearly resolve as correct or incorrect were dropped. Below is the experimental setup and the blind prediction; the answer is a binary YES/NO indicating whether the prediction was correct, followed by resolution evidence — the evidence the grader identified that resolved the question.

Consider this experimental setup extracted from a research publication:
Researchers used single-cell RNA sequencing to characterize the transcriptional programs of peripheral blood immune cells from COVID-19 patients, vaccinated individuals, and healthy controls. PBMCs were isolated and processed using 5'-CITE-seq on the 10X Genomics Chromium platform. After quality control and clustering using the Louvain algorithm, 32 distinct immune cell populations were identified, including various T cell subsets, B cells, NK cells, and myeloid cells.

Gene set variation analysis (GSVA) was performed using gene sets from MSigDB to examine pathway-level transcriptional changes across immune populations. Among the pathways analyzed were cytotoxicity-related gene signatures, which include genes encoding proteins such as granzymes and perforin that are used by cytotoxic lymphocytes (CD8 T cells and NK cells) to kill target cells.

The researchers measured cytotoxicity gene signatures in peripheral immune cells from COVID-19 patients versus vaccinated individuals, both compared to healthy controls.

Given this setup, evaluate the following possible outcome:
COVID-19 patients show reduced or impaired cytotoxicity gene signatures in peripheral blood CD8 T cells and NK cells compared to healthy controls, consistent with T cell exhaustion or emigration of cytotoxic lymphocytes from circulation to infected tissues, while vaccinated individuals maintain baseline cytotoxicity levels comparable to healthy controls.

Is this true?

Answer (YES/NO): NO